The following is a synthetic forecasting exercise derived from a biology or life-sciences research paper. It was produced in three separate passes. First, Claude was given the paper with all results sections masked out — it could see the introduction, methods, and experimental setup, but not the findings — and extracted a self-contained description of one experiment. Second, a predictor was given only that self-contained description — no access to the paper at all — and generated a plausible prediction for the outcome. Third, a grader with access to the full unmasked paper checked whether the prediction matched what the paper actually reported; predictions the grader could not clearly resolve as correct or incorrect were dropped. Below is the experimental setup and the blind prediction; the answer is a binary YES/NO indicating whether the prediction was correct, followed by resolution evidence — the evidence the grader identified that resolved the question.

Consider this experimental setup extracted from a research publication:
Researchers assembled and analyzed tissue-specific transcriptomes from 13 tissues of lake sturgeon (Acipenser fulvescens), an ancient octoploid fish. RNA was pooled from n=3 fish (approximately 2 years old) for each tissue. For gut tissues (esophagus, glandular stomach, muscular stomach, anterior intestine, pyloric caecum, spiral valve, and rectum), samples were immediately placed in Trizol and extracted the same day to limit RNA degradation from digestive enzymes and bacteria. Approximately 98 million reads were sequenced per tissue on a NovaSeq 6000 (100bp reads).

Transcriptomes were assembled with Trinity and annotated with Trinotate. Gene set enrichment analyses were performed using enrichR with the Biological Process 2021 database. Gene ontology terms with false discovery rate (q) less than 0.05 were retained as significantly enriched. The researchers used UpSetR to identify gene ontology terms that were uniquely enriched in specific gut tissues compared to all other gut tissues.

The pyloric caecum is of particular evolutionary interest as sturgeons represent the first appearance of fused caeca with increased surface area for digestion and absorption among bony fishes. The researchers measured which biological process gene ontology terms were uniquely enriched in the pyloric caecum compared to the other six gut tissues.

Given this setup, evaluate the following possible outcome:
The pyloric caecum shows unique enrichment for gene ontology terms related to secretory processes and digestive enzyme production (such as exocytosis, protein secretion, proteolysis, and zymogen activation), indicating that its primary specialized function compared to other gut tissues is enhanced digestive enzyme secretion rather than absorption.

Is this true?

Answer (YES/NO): NO